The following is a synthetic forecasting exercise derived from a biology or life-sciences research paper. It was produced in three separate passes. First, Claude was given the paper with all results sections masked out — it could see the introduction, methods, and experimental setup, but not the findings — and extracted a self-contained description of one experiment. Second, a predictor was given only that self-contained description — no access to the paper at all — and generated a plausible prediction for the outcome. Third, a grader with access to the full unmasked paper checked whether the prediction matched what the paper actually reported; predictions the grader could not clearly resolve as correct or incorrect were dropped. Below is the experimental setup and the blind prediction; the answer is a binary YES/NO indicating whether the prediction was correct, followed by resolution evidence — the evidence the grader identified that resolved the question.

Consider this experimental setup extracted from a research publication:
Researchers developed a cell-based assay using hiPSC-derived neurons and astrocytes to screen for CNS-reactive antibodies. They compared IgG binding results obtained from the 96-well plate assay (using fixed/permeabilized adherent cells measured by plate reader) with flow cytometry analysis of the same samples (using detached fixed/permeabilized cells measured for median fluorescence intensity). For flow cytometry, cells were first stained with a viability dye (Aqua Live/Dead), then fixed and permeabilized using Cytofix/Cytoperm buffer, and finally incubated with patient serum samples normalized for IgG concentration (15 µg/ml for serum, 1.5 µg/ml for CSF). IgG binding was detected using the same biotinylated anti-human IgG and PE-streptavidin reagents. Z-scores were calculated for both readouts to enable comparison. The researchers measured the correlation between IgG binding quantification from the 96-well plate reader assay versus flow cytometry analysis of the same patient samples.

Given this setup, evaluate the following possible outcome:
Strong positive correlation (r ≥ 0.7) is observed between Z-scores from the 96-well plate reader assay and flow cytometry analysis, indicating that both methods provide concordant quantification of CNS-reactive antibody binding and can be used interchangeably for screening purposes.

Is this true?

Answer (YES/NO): NO